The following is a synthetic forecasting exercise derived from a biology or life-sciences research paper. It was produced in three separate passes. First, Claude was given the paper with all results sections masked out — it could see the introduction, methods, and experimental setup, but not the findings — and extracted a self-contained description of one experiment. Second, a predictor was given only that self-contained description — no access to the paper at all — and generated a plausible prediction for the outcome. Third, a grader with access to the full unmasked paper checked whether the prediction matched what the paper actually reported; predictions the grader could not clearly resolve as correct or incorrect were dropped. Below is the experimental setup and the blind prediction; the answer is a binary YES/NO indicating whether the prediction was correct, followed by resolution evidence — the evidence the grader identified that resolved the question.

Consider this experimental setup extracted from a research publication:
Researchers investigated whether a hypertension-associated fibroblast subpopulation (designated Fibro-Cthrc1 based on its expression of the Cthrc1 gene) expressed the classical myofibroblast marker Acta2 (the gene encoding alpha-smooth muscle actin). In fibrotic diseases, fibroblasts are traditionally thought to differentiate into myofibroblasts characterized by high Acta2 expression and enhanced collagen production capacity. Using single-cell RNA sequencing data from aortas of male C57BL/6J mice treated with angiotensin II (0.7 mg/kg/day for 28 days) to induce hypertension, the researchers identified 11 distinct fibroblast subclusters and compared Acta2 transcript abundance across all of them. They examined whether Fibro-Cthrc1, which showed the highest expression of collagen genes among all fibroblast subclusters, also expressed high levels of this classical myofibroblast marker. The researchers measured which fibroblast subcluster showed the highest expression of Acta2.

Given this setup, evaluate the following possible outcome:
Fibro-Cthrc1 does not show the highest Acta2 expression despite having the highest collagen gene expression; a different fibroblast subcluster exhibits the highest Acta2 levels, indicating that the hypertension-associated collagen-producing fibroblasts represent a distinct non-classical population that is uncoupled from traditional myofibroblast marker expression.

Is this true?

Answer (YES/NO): YES